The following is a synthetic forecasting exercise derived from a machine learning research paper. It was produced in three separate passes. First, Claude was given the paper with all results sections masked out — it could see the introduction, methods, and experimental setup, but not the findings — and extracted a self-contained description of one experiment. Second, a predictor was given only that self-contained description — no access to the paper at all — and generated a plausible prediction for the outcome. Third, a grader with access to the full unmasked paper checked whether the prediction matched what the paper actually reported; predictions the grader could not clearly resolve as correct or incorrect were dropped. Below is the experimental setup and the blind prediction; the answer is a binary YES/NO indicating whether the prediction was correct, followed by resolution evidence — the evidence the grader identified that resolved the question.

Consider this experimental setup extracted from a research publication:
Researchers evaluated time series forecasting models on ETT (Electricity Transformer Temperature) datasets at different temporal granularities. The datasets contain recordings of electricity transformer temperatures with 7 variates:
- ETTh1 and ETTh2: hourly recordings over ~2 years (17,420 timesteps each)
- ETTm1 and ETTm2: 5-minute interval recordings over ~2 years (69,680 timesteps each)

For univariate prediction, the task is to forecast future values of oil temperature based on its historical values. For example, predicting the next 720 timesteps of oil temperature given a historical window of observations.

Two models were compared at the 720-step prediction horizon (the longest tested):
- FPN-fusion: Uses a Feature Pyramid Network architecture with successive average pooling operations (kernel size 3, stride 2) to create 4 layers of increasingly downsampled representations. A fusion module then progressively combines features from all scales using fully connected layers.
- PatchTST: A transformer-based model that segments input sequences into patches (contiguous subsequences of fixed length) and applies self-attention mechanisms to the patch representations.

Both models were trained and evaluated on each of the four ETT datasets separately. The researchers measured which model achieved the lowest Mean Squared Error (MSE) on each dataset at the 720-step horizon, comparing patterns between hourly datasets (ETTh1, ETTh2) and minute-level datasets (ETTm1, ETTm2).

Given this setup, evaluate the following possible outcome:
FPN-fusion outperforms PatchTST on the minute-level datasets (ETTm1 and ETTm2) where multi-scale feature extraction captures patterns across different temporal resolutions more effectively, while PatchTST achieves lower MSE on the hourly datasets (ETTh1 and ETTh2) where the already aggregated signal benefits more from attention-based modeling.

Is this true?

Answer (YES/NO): NO